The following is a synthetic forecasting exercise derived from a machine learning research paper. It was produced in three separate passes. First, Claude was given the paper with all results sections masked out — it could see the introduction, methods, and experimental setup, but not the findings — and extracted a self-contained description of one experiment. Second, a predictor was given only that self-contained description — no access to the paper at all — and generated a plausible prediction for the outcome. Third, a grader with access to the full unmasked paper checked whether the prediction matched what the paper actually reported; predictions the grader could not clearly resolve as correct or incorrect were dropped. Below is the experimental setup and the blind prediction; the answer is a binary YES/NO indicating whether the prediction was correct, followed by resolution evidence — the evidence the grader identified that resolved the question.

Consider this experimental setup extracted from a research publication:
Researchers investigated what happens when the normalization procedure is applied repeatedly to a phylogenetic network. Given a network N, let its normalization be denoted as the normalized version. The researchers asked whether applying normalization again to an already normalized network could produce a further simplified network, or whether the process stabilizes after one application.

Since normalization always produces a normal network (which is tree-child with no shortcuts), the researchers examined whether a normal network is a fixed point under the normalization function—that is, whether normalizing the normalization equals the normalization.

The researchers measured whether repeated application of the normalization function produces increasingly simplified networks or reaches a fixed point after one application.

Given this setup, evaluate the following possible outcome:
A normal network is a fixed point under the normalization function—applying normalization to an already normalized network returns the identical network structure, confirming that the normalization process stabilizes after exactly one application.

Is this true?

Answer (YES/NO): YES